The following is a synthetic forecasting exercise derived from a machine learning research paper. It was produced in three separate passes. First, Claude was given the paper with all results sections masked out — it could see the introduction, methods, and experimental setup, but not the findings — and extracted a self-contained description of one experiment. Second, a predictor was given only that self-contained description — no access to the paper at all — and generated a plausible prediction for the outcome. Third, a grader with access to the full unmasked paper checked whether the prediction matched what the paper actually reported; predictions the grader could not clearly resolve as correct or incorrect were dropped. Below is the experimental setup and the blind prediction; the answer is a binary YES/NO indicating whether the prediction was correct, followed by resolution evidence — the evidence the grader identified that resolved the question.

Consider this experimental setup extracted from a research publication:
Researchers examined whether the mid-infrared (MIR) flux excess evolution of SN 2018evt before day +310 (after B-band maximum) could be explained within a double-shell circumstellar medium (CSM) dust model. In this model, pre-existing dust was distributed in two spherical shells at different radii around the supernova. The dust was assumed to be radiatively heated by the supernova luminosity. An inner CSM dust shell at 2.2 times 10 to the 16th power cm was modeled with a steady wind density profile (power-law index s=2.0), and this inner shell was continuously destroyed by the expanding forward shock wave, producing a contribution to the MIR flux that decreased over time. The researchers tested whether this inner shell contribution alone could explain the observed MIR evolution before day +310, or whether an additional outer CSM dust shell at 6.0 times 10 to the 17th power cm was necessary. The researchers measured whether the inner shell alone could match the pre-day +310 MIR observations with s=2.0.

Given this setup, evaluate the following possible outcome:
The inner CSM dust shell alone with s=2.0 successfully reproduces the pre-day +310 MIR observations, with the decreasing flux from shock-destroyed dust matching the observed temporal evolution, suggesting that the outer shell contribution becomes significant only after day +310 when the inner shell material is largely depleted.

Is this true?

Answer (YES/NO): NO